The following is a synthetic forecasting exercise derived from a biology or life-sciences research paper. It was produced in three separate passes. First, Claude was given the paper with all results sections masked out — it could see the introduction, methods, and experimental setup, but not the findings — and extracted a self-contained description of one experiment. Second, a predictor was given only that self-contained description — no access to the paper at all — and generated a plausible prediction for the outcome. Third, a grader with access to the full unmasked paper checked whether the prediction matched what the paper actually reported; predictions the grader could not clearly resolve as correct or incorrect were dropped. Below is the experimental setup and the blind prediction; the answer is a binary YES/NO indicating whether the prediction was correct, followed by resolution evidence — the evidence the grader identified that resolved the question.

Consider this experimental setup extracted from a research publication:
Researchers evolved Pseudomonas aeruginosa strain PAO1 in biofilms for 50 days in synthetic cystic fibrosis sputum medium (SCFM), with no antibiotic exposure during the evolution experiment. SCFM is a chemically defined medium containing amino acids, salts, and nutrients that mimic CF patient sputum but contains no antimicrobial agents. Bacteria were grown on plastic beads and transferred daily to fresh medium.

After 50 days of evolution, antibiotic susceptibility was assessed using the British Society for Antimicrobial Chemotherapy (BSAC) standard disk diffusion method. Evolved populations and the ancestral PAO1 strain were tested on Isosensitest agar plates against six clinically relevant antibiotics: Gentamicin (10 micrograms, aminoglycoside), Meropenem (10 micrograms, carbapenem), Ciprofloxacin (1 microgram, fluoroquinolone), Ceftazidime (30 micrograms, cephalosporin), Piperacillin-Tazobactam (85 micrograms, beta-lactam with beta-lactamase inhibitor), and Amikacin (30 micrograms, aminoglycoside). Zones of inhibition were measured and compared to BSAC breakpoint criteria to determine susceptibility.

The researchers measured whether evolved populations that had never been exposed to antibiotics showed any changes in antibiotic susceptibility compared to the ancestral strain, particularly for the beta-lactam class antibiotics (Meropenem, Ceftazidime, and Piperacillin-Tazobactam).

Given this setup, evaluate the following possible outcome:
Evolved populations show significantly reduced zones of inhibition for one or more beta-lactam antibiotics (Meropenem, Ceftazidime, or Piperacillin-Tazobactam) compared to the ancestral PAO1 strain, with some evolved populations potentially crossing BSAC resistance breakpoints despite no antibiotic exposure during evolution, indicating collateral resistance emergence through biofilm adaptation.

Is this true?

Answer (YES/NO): YES